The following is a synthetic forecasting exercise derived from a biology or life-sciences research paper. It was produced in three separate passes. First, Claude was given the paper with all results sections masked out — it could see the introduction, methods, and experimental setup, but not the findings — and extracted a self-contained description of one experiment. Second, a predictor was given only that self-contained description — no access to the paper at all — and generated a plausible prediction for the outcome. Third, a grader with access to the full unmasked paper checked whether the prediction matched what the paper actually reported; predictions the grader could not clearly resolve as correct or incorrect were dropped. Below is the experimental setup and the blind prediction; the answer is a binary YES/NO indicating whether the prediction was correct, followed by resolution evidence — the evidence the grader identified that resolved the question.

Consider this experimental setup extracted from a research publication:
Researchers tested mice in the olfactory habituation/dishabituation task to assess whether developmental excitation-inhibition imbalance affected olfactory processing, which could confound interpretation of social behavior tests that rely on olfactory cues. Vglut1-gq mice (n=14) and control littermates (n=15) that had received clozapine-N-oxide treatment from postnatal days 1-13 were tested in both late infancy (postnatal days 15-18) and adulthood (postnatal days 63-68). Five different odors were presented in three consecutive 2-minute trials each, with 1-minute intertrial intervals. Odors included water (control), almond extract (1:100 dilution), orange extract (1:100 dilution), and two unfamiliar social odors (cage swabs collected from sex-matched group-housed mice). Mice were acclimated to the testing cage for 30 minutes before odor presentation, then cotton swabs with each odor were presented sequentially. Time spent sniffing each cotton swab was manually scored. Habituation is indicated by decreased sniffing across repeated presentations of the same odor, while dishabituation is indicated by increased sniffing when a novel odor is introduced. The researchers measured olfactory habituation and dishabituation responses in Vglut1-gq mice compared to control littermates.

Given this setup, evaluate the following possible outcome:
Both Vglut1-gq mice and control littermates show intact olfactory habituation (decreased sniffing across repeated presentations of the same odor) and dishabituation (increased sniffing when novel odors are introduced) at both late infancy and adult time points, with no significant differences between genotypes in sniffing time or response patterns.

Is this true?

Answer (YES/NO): YES